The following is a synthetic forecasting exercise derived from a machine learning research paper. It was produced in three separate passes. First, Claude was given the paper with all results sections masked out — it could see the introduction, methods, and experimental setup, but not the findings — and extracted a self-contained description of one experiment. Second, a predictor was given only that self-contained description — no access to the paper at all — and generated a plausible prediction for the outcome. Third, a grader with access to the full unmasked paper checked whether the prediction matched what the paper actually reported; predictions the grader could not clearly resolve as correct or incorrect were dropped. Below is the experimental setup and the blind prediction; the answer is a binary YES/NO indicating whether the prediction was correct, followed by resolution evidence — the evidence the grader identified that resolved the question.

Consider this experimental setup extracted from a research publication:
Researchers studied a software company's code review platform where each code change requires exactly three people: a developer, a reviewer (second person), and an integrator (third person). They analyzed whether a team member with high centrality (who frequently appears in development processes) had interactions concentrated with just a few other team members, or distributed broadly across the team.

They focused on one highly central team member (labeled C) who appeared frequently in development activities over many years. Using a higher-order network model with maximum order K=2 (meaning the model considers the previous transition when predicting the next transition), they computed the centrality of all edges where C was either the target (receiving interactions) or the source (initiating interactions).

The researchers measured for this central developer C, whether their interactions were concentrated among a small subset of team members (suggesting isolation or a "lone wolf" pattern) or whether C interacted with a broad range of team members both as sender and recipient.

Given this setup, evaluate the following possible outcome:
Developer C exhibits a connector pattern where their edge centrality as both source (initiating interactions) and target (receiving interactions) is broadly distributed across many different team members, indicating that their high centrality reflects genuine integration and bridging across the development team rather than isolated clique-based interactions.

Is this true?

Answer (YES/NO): YES